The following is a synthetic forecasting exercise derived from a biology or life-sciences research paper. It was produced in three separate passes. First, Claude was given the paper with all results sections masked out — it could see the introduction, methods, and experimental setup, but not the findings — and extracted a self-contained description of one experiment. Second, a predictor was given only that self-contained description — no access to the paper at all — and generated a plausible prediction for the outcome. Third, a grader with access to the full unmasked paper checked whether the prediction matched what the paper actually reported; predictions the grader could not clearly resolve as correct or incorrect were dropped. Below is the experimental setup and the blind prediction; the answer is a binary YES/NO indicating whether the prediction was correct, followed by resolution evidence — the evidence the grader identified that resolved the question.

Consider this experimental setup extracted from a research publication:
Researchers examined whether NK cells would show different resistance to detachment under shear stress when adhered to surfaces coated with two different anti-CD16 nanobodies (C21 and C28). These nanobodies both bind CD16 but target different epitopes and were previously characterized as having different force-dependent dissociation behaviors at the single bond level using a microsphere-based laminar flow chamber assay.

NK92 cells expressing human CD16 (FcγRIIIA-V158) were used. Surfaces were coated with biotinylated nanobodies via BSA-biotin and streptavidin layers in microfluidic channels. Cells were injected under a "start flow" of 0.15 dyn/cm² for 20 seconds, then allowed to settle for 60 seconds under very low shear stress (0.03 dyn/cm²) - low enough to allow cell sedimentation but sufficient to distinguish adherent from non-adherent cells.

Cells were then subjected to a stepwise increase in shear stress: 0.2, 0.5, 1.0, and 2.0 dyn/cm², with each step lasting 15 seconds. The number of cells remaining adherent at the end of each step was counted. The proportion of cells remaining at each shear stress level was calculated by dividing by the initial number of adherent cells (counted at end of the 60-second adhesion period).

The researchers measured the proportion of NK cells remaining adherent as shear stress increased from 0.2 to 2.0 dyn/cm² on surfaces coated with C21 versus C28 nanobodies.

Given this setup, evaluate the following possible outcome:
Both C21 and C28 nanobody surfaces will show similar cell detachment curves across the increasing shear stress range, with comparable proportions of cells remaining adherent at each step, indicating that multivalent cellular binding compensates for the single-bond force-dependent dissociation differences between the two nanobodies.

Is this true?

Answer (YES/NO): NO